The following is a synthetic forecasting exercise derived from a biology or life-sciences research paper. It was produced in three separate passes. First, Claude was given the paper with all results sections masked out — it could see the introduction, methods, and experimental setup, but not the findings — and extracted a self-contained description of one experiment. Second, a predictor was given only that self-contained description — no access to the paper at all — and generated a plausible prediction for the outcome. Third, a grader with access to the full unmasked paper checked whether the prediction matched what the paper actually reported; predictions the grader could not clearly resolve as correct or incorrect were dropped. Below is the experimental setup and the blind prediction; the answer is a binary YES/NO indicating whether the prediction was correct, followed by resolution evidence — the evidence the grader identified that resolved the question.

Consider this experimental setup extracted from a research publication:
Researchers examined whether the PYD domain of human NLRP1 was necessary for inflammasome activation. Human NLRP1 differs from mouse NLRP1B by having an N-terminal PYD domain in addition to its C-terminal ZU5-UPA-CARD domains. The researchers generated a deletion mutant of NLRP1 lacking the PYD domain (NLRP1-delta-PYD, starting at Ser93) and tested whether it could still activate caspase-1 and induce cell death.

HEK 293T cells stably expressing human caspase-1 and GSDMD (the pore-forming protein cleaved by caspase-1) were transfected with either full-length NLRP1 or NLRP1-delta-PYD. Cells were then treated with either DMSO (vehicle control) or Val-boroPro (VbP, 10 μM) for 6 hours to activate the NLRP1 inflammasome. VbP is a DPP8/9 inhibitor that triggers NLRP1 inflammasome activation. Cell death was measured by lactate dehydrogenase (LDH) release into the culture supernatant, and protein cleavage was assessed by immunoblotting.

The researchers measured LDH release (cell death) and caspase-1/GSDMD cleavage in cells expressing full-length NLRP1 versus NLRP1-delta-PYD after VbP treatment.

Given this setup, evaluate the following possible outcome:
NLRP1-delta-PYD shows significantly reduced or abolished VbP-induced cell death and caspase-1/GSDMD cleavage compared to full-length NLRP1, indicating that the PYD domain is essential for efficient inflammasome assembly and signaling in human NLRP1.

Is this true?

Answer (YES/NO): NO